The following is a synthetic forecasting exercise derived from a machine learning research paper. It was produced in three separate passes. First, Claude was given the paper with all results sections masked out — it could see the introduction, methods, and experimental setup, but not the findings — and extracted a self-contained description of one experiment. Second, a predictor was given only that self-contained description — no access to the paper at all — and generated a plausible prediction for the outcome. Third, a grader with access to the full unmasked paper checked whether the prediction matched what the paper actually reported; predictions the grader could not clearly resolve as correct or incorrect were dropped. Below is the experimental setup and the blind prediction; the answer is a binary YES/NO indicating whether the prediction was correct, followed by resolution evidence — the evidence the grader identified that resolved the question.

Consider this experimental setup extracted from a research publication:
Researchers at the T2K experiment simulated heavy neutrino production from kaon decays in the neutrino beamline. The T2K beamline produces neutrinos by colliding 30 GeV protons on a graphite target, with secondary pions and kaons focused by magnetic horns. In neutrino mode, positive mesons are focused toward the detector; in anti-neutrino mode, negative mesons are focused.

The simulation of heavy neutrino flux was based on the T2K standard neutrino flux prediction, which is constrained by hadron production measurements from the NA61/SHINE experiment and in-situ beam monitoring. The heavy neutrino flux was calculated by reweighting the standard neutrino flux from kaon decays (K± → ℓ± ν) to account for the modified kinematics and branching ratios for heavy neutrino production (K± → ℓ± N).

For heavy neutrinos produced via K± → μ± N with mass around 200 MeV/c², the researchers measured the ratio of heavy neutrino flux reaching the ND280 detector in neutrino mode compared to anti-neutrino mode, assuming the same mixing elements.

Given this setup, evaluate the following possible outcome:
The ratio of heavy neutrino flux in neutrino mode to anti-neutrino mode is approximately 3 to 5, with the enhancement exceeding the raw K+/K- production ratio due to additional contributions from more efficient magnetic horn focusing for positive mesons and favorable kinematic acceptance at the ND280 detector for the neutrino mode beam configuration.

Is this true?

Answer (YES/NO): NO